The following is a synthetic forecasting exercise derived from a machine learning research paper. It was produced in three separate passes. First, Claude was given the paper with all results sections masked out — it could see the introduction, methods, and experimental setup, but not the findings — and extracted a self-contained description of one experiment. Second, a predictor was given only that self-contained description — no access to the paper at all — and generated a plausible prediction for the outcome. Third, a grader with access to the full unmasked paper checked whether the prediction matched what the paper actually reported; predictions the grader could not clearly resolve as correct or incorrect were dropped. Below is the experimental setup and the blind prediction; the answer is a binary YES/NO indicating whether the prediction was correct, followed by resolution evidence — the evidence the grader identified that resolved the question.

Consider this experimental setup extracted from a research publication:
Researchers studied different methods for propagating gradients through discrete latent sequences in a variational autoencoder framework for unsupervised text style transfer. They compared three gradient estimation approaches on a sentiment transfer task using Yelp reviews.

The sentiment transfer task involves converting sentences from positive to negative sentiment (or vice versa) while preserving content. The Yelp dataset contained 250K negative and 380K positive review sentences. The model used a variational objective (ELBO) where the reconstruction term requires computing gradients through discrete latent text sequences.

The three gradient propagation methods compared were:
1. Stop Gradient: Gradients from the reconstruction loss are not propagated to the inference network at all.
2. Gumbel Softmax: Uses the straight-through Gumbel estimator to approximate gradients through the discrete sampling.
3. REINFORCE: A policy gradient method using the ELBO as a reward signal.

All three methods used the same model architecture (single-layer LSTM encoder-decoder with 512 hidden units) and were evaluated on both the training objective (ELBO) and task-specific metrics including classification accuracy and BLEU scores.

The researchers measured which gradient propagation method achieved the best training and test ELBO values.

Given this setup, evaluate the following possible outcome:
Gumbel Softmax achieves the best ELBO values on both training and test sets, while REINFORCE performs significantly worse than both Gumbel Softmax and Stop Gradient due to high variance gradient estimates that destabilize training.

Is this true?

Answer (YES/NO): NO